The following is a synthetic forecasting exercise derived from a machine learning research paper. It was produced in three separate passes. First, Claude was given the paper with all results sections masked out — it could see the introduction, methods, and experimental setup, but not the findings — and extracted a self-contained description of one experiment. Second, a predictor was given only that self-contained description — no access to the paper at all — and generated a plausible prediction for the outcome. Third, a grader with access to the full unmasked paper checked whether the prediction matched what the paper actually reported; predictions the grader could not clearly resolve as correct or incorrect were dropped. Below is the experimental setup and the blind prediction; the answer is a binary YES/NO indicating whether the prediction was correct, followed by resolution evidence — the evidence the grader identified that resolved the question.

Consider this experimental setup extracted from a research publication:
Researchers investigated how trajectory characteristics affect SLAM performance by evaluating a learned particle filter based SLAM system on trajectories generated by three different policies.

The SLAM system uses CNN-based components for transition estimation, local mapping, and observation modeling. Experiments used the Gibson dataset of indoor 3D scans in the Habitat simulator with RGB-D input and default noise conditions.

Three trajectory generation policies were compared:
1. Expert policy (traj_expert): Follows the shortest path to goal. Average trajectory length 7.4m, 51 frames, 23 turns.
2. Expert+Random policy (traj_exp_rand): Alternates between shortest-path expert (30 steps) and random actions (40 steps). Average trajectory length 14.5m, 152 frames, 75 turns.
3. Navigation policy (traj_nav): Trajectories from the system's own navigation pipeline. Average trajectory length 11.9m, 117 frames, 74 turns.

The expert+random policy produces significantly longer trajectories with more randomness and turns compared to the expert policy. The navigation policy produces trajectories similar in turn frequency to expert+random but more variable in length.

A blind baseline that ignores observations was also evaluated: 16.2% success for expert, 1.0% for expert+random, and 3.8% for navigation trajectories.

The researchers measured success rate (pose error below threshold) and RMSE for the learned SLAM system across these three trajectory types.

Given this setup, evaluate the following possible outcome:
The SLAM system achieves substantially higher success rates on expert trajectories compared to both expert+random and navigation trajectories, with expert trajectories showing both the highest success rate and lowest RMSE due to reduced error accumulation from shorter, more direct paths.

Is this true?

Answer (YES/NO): YES